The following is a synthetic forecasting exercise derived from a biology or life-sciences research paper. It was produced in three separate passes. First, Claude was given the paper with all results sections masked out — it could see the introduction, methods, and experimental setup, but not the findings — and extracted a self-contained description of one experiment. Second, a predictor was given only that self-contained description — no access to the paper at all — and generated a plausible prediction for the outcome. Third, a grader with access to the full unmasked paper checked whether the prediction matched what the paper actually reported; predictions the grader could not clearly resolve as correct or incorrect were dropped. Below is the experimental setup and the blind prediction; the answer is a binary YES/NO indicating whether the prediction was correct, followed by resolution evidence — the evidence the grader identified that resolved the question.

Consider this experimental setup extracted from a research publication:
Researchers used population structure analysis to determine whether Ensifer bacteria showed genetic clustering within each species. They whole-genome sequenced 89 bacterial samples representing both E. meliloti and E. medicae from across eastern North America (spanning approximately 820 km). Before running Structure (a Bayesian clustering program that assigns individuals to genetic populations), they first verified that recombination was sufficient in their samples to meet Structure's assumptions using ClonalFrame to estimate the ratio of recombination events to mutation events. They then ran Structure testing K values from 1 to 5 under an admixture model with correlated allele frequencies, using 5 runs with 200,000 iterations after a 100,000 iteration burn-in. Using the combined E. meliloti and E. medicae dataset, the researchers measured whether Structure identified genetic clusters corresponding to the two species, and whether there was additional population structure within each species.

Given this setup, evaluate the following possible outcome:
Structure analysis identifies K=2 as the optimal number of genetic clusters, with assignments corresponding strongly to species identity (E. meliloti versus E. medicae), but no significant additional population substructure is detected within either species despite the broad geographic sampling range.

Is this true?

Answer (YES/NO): YES